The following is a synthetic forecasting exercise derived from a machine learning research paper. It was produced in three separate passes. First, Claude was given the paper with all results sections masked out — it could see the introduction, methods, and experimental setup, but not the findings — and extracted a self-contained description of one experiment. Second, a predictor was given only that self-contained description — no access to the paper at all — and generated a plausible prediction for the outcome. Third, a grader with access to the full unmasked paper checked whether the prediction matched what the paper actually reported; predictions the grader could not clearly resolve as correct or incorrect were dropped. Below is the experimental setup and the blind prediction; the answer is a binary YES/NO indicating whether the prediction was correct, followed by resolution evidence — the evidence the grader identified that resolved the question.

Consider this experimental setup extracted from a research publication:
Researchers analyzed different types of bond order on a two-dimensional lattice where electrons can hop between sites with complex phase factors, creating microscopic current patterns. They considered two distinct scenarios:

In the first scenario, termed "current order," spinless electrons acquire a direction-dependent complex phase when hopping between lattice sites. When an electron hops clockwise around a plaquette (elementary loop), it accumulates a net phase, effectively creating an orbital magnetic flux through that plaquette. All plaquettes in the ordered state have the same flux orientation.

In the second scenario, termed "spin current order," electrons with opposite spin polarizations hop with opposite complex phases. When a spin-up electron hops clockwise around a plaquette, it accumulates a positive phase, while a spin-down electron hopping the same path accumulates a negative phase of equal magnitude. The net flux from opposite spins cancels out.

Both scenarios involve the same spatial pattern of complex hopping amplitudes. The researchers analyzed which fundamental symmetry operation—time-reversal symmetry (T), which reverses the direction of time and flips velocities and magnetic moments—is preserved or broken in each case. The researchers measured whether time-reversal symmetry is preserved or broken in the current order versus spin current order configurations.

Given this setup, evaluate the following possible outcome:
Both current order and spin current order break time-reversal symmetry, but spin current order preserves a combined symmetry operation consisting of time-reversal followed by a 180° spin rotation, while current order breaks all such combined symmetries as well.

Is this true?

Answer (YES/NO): NO